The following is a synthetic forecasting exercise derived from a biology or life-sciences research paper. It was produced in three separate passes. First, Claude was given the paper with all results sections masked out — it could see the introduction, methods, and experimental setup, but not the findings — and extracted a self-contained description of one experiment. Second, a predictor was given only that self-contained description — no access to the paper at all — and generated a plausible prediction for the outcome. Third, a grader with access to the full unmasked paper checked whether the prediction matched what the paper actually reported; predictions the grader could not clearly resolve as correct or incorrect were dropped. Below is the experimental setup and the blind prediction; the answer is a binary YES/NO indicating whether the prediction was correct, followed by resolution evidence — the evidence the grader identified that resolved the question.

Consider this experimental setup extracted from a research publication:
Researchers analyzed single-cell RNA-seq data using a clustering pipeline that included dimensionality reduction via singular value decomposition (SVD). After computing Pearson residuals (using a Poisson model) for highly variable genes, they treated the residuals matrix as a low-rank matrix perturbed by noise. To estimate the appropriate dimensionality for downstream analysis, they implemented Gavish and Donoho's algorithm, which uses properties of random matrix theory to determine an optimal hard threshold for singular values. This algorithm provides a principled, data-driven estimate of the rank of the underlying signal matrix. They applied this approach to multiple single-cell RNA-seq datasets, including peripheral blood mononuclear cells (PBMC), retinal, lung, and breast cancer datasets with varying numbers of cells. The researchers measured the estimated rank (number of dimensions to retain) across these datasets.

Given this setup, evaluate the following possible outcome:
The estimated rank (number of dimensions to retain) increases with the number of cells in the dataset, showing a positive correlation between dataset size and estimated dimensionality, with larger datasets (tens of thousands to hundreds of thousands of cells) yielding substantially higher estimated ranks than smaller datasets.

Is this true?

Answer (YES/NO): NO